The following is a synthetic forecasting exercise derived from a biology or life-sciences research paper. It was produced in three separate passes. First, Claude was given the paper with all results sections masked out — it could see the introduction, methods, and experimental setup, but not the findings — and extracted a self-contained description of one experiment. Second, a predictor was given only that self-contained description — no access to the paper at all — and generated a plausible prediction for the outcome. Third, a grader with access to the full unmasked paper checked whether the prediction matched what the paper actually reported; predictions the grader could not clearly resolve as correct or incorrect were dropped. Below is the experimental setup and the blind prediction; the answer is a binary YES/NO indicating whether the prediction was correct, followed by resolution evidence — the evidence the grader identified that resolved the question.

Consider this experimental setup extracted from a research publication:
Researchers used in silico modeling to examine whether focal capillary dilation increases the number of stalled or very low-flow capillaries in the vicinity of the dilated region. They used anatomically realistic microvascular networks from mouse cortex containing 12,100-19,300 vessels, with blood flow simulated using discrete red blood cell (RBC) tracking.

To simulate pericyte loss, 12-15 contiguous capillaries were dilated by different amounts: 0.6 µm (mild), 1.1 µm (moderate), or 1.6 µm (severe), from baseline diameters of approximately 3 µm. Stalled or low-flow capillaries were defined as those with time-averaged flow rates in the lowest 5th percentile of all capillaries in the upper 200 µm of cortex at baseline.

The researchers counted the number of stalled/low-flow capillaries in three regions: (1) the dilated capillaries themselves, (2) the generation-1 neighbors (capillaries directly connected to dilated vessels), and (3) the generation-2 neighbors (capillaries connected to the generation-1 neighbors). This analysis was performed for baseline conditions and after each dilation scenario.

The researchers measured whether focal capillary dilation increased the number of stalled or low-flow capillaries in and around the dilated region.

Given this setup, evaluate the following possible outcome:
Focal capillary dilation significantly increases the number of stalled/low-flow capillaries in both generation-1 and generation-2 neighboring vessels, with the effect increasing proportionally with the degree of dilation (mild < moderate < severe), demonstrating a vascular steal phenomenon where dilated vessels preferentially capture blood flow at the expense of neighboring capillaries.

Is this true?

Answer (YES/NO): NO